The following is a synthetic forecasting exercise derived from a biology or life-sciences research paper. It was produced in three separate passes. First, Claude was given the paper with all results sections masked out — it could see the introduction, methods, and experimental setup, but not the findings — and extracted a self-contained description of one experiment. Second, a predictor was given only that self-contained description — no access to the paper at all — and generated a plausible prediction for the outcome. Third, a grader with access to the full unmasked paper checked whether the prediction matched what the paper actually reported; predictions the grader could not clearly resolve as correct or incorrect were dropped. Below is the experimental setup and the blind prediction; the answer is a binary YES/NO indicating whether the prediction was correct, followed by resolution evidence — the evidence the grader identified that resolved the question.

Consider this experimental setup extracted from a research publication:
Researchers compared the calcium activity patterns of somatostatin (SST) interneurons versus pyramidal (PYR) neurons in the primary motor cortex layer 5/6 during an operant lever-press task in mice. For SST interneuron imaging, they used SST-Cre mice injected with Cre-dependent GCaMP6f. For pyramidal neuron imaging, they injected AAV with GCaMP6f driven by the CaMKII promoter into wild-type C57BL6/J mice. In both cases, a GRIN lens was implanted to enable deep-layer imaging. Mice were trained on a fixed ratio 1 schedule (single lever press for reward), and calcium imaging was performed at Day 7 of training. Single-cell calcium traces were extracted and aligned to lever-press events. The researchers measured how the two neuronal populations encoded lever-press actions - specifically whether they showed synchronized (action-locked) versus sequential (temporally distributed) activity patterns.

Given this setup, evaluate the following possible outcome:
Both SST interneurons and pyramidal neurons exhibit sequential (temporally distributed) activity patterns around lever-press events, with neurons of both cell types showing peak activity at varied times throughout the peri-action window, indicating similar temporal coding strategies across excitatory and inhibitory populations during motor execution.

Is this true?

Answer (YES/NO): NO